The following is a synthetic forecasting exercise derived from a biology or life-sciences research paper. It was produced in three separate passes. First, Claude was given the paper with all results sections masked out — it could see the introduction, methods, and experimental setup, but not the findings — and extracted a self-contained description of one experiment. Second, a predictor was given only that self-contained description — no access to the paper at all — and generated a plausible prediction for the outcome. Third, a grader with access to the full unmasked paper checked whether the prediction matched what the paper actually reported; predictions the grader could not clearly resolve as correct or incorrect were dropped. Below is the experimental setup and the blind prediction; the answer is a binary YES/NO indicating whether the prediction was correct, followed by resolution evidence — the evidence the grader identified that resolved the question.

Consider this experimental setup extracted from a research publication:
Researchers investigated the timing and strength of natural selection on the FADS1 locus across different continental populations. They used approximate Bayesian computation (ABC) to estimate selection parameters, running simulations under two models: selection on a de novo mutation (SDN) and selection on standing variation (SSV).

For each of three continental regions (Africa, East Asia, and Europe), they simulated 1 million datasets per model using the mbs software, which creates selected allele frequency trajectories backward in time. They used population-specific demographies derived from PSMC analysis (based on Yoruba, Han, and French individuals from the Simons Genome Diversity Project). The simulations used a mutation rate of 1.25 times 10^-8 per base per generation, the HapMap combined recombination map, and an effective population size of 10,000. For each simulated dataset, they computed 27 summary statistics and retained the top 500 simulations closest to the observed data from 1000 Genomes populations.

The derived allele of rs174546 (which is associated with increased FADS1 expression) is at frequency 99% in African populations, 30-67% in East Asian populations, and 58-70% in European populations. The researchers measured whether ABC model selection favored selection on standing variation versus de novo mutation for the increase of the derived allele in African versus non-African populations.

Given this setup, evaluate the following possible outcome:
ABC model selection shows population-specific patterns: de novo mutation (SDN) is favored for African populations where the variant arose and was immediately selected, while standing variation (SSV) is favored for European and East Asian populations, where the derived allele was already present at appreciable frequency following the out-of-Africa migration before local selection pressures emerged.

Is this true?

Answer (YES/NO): NO